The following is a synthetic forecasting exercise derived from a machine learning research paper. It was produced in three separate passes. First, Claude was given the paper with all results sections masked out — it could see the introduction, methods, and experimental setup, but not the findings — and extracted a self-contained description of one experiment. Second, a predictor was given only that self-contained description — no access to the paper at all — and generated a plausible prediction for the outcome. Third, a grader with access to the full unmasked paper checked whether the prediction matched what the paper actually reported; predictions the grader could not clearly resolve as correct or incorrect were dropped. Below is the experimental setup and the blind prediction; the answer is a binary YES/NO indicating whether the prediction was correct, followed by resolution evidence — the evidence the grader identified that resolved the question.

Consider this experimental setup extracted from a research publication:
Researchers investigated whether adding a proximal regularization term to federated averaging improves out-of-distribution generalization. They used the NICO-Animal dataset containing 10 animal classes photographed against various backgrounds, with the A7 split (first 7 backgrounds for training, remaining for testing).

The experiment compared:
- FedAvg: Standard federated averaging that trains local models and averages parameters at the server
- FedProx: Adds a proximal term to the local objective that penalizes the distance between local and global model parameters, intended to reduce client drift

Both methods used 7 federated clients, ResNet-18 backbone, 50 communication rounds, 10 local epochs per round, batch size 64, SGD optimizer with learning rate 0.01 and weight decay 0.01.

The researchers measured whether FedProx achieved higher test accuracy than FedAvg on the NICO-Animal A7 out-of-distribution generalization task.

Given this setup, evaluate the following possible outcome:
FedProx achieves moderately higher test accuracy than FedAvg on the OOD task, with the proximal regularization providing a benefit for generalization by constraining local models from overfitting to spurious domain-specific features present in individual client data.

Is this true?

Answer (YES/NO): NO